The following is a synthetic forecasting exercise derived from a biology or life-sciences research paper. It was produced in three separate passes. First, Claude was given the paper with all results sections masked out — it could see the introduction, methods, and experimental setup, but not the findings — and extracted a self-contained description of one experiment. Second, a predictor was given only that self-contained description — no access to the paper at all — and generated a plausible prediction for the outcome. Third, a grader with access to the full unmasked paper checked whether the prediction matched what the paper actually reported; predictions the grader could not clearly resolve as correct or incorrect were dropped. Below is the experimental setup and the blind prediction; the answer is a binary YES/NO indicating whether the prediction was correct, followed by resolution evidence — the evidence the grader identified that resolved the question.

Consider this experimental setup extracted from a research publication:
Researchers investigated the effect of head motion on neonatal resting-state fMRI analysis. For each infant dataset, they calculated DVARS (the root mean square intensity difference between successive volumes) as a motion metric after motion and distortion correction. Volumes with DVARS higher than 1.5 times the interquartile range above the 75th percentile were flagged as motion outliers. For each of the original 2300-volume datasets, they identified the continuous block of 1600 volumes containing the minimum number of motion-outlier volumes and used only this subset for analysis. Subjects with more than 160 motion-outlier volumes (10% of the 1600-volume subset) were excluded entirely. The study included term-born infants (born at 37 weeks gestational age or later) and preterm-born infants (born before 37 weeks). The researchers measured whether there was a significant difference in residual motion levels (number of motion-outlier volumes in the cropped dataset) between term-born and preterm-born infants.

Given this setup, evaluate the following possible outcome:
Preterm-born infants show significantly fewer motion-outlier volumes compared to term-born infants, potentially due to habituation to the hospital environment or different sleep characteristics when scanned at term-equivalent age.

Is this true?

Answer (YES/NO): NO